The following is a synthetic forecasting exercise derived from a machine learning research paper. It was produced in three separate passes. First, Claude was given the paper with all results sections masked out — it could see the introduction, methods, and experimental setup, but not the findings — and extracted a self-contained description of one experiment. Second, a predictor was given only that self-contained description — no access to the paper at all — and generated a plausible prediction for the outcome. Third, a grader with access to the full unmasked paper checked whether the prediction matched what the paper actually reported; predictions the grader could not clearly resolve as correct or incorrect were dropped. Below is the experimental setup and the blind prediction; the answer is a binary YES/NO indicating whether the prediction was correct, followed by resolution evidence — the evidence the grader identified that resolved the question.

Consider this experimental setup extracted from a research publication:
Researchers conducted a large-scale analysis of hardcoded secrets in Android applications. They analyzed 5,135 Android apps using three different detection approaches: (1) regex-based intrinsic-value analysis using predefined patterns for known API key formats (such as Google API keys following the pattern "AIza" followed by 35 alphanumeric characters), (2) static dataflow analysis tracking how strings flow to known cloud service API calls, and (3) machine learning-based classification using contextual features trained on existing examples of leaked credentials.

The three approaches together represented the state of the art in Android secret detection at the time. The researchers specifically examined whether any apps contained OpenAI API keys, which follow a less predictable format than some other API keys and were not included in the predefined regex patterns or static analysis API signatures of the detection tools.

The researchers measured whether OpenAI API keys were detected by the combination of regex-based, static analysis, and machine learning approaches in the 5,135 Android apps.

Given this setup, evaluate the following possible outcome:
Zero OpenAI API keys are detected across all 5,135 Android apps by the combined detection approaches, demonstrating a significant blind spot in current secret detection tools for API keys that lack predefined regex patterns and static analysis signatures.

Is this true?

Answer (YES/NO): YES